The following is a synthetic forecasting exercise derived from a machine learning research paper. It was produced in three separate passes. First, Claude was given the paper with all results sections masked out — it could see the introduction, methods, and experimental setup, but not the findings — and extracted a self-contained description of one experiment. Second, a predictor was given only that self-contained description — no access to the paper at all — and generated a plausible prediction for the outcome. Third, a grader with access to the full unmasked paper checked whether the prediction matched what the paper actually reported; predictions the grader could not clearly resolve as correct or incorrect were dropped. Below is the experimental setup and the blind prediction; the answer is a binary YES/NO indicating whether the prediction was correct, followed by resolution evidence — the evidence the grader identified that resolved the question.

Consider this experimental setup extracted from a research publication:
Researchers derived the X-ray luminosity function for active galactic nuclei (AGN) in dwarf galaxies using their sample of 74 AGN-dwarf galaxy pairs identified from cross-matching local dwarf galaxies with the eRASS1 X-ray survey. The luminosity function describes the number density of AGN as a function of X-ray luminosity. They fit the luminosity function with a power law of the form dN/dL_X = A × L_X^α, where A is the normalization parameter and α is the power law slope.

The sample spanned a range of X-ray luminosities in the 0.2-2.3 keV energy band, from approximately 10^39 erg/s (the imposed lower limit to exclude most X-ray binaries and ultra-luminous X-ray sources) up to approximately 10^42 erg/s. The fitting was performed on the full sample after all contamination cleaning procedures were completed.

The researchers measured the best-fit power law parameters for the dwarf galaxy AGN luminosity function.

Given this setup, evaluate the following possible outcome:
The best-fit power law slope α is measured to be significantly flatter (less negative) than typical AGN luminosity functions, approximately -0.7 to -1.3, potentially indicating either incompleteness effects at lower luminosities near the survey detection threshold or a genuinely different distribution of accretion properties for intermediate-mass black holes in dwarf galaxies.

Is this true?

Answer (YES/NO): NO